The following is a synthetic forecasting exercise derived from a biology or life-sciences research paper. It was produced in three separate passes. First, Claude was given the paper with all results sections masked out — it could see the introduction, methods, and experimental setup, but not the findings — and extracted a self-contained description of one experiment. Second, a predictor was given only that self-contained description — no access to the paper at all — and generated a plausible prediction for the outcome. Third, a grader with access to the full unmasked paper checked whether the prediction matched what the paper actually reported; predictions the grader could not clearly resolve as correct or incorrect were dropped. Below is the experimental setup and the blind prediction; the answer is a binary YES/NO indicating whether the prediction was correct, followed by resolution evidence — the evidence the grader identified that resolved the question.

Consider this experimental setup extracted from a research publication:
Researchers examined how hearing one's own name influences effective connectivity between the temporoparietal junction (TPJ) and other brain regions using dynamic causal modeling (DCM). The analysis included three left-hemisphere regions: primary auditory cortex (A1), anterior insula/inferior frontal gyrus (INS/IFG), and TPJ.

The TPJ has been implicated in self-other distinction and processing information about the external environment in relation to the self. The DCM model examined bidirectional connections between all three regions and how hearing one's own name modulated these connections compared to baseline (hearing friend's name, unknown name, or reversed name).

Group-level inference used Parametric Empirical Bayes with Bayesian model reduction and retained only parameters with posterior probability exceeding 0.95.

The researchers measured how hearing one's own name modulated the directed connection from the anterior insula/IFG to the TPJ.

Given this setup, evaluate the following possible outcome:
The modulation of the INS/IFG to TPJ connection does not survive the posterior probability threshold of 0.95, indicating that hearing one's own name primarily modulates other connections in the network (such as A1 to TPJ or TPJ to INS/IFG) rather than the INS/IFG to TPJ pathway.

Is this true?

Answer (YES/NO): NO